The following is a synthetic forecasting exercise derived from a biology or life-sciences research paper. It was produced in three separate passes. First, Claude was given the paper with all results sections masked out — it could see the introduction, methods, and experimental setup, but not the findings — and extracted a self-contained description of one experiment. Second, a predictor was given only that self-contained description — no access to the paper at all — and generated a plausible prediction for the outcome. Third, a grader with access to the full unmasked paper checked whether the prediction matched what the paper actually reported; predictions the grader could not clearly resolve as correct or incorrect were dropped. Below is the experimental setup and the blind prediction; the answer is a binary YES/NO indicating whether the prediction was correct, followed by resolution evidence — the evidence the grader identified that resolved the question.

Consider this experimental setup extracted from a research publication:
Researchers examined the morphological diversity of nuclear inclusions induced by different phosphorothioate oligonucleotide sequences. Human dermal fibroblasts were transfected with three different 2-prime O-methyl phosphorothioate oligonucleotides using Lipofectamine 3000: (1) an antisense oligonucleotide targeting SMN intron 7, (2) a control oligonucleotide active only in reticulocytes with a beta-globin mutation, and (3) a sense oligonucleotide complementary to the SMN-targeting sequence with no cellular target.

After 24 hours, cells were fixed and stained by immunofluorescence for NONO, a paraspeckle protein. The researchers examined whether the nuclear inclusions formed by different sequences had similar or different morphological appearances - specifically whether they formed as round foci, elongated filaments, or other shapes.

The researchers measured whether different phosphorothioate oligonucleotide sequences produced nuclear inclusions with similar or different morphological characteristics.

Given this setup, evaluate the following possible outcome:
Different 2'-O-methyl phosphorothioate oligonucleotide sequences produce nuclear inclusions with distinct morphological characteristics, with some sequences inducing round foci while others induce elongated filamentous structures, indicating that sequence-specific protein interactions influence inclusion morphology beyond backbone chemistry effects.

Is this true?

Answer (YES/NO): NO